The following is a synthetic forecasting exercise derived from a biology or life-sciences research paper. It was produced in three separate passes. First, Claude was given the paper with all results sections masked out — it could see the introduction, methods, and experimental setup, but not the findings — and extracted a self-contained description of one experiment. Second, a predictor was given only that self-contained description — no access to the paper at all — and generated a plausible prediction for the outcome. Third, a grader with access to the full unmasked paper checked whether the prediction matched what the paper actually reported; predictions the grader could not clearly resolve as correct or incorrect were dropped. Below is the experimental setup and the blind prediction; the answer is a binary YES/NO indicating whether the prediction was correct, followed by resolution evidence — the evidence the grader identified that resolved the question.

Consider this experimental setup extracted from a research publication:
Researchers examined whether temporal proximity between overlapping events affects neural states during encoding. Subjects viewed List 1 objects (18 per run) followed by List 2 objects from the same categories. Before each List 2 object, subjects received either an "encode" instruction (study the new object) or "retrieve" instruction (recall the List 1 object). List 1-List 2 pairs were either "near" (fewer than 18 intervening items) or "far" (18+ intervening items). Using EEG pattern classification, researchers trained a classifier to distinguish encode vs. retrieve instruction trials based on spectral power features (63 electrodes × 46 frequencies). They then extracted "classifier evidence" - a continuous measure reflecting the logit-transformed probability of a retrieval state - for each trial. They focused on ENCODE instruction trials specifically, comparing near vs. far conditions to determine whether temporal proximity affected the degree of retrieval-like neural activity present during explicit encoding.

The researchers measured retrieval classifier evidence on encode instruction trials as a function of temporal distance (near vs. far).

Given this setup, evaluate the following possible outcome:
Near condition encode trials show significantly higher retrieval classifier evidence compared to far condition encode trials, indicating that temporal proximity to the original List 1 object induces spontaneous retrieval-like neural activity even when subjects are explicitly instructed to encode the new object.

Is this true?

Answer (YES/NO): YES